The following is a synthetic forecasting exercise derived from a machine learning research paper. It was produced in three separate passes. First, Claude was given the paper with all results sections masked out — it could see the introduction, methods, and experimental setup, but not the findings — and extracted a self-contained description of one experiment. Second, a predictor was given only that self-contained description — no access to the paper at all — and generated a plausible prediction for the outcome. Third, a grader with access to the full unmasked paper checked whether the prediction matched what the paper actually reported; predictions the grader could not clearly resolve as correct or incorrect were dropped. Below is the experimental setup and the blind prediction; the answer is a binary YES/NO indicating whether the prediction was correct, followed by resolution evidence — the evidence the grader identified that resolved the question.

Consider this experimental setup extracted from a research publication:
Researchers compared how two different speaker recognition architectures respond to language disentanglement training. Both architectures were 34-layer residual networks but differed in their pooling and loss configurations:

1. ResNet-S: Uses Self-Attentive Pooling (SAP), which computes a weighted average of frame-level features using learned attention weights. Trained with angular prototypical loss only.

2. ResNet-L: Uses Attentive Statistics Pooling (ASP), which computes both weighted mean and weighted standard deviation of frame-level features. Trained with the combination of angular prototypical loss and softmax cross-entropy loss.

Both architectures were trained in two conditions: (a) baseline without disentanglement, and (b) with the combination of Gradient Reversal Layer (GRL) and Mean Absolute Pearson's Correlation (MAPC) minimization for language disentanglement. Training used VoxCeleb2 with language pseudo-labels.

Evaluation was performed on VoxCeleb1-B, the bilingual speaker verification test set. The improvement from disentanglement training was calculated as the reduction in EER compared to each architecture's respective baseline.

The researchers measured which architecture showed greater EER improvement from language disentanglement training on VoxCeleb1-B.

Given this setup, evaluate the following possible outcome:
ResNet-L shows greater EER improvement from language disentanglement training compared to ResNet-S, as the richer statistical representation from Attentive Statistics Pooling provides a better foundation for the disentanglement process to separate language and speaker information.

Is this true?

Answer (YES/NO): YES